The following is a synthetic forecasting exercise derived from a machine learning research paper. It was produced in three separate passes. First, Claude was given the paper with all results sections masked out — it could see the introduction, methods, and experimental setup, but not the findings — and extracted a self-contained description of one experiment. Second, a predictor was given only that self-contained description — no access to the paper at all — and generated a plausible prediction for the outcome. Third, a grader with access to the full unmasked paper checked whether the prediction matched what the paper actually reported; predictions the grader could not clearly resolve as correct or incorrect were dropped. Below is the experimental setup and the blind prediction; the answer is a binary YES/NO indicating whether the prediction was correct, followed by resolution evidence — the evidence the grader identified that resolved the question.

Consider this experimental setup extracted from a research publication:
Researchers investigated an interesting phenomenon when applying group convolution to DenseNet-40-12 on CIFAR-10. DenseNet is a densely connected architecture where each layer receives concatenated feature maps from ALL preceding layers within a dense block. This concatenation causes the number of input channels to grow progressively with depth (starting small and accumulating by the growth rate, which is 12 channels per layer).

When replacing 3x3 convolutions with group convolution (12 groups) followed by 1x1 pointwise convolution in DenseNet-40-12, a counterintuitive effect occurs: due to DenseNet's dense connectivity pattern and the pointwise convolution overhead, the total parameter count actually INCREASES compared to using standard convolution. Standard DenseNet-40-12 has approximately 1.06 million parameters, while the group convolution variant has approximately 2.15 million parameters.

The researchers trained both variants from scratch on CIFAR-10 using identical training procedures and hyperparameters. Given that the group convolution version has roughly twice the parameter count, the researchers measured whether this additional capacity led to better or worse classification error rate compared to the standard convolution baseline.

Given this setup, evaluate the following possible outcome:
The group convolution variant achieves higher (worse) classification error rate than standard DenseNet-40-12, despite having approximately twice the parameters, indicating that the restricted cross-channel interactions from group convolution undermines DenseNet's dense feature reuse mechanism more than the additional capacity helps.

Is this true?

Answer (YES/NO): YES